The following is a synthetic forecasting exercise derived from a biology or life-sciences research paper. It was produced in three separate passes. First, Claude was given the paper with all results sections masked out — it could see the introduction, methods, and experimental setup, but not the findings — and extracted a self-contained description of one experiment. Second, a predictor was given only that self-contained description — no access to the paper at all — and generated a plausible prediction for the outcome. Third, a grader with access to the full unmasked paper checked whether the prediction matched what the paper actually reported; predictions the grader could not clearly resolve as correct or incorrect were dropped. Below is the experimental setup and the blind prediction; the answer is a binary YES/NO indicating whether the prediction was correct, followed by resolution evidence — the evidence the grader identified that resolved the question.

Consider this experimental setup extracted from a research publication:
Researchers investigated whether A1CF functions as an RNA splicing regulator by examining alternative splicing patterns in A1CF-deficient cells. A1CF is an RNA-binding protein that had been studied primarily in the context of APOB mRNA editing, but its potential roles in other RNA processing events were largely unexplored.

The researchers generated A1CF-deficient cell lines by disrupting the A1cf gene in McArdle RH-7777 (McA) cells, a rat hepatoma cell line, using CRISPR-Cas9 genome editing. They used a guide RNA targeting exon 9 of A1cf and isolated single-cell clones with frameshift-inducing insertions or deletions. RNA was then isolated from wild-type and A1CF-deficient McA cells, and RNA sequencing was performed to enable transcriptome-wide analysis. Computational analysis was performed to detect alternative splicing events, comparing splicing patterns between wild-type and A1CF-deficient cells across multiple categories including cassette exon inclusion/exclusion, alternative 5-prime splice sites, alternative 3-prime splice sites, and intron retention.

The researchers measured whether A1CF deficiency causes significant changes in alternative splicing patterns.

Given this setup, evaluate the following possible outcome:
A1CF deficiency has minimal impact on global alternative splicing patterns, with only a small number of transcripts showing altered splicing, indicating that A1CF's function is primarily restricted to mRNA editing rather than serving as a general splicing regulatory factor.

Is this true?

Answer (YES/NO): NO